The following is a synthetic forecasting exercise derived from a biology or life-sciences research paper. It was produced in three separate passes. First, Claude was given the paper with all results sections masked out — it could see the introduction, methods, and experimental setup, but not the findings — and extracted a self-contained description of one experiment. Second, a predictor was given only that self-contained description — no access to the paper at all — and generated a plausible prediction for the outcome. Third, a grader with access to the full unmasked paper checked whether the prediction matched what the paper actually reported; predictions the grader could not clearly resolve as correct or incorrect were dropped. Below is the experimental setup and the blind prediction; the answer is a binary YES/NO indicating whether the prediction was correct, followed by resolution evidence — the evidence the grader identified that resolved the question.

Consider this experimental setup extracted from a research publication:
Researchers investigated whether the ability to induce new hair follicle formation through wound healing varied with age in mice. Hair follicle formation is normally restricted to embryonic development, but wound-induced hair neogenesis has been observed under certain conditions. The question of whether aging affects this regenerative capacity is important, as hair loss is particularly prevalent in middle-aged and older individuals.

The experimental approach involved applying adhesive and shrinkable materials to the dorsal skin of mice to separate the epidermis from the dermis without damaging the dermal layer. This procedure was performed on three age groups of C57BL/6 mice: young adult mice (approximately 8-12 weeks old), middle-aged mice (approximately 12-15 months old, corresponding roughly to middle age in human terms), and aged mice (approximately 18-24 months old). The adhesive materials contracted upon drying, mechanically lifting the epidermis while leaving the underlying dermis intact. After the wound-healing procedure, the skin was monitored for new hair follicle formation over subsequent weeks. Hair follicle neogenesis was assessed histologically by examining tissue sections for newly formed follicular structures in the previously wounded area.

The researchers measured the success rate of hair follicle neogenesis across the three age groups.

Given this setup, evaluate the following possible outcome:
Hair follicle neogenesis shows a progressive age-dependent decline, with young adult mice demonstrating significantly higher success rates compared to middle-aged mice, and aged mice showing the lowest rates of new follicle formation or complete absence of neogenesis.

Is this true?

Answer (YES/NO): NO